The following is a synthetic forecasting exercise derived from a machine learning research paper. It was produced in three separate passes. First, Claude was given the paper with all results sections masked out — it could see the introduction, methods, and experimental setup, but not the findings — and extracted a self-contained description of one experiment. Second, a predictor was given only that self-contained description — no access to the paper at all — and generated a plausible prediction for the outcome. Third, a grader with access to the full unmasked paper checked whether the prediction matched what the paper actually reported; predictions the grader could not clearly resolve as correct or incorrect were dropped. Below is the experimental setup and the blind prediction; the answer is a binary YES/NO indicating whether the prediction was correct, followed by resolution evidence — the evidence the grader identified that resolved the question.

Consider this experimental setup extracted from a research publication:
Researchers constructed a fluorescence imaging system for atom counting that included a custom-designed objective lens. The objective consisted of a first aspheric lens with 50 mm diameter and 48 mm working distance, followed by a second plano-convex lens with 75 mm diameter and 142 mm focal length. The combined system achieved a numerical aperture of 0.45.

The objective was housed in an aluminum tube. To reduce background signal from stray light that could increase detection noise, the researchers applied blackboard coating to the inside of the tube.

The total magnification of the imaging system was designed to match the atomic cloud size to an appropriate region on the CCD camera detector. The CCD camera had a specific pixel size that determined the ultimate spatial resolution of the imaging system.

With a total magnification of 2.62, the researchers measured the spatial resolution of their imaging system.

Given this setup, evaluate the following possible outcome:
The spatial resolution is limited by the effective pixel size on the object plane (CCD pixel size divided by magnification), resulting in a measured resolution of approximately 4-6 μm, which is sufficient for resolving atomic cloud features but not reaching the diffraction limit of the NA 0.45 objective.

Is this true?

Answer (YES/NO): YES